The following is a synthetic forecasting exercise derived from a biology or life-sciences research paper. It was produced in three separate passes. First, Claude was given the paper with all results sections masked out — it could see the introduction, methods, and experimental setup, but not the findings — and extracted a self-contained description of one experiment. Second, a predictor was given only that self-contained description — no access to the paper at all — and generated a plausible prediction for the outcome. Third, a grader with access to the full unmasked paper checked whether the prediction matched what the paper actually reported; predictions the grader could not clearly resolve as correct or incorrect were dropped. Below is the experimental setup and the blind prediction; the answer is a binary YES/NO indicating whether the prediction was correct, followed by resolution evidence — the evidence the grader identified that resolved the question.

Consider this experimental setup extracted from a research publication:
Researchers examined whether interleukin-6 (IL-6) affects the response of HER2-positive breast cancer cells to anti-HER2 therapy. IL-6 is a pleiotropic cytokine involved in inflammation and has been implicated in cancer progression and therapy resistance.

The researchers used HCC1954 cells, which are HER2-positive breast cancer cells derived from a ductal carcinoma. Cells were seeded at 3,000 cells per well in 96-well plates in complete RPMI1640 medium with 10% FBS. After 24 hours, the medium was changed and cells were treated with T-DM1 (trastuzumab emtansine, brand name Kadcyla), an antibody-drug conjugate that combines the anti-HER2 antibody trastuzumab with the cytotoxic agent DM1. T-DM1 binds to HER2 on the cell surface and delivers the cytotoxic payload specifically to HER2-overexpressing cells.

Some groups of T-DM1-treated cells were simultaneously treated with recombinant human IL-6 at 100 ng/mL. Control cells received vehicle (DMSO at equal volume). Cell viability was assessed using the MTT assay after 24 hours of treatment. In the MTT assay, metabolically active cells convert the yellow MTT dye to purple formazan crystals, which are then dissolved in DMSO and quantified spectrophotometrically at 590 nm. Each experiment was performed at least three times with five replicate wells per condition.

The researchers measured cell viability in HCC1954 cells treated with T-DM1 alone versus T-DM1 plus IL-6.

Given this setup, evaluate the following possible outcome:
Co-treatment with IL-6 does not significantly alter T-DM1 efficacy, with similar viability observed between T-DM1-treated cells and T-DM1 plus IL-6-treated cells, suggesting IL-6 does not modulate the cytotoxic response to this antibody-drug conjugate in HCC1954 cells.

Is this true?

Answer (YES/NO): NO